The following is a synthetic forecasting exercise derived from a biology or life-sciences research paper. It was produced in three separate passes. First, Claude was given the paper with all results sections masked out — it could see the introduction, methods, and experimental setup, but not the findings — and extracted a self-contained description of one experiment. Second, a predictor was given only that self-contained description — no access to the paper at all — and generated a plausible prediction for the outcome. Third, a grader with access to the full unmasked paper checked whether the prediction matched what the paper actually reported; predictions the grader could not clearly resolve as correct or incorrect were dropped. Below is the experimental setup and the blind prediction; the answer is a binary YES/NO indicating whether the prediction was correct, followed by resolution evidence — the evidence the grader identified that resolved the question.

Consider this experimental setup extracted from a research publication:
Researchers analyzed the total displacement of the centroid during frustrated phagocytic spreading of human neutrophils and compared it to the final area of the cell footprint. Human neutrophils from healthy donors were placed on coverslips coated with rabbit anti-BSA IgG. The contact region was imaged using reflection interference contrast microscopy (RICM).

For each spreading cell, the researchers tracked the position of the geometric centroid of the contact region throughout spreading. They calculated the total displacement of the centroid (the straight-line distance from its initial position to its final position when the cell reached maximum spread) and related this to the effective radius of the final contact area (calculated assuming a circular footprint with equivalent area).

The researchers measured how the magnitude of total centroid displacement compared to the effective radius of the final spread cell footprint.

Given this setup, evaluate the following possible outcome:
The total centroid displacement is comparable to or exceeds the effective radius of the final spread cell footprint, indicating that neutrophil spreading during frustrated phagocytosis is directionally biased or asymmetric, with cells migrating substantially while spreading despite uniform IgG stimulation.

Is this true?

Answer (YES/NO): NO